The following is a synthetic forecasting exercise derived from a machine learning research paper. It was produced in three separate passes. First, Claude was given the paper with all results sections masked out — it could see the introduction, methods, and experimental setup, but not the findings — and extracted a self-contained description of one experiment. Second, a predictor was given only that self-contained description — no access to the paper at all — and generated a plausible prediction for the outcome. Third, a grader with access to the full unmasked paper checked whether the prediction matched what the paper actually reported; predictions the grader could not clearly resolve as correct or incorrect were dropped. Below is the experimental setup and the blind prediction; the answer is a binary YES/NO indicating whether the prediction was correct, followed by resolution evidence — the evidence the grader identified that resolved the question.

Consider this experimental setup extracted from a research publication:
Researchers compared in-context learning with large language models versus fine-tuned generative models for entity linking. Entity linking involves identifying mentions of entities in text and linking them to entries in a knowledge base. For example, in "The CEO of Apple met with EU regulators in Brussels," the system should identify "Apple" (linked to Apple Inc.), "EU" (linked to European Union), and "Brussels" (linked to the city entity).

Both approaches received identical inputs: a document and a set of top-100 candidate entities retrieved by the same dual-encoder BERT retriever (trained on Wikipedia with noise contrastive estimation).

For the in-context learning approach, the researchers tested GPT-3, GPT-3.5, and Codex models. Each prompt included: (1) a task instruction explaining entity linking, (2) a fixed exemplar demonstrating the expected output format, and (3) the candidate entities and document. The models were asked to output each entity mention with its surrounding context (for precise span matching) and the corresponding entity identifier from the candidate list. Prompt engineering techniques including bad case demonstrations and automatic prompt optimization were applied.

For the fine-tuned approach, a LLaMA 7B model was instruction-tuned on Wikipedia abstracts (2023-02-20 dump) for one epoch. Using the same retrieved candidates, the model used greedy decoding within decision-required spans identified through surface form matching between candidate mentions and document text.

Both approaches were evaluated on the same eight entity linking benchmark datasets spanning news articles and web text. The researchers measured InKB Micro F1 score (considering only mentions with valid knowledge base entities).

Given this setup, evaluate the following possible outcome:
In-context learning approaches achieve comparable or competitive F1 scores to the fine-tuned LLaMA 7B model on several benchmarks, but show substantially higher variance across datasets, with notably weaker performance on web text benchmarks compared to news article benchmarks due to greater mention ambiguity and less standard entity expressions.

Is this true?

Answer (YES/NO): NO